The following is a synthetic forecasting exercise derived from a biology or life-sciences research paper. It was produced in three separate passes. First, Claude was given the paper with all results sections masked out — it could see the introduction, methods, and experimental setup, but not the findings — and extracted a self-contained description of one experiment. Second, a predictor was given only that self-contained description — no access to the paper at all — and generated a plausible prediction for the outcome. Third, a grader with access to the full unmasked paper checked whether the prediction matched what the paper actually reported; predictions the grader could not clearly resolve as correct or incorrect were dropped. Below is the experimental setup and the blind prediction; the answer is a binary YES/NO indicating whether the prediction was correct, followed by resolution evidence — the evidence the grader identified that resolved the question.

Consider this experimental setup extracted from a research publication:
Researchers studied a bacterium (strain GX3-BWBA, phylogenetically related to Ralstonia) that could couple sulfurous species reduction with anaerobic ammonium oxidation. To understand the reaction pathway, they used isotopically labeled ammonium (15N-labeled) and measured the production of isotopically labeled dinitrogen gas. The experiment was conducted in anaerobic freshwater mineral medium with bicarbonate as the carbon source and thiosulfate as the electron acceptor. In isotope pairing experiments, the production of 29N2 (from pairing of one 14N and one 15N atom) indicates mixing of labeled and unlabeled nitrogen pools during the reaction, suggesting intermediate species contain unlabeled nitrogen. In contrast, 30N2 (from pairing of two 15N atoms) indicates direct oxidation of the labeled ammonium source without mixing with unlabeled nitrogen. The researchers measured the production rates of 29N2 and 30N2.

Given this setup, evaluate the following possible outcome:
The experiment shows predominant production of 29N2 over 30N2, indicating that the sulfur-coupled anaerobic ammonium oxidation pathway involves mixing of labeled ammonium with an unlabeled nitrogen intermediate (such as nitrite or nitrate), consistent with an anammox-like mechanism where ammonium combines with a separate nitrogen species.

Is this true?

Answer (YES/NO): NO